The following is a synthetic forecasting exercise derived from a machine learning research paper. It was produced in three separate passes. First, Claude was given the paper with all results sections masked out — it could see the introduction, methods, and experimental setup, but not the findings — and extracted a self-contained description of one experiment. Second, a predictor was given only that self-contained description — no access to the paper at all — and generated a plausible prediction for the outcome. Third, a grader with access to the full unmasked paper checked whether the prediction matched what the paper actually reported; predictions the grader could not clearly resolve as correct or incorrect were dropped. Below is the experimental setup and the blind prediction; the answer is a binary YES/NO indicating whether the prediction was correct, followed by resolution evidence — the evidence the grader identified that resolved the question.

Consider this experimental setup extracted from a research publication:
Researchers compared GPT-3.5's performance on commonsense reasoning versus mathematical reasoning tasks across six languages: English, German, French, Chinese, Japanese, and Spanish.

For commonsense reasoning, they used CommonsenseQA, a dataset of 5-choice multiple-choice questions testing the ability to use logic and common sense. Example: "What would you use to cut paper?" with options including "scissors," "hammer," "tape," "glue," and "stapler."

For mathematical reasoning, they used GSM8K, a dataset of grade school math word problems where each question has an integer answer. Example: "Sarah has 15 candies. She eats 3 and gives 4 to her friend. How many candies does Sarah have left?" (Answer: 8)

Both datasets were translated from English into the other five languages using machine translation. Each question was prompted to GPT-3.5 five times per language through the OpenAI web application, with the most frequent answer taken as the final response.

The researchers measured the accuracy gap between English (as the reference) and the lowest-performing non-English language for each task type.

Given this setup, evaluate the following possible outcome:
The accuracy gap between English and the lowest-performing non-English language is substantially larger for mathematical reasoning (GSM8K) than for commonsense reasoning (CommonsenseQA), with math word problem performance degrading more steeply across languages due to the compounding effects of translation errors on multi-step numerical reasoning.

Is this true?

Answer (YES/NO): NO